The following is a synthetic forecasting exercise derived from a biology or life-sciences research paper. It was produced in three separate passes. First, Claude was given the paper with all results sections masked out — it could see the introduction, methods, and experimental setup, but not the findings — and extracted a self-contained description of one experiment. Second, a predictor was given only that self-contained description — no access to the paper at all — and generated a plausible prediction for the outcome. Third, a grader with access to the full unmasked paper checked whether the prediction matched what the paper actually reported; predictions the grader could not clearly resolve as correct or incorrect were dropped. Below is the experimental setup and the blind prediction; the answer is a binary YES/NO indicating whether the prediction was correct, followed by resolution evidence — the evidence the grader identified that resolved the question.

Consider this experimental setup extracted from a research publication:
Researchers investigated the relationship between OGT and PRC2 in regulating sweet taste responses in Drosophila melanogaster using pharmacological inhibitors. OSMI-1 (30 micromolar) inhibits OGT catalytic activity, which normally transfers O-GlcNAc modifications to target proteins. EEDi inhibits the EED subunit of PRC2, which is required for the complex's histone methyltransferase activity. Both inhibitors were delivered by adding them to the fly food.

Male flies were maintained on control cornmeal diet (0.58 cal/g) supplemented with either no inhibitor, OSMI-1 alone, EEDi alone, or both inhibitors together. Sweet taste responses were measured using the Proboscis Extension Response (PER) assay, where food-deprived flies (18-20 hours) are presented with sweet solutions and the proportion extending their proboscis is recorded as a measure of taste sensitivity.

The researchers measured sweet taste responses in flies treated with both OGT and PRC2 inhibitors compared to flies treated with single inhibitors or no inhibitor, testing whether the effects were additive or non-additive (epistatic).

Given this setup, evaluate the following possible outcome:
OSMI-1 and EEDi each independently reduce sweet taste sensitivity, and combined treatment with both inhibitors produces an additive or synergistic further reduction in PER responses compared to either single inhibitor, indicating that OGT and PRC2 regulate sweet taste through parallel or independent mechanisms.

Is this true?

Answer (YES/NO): NO